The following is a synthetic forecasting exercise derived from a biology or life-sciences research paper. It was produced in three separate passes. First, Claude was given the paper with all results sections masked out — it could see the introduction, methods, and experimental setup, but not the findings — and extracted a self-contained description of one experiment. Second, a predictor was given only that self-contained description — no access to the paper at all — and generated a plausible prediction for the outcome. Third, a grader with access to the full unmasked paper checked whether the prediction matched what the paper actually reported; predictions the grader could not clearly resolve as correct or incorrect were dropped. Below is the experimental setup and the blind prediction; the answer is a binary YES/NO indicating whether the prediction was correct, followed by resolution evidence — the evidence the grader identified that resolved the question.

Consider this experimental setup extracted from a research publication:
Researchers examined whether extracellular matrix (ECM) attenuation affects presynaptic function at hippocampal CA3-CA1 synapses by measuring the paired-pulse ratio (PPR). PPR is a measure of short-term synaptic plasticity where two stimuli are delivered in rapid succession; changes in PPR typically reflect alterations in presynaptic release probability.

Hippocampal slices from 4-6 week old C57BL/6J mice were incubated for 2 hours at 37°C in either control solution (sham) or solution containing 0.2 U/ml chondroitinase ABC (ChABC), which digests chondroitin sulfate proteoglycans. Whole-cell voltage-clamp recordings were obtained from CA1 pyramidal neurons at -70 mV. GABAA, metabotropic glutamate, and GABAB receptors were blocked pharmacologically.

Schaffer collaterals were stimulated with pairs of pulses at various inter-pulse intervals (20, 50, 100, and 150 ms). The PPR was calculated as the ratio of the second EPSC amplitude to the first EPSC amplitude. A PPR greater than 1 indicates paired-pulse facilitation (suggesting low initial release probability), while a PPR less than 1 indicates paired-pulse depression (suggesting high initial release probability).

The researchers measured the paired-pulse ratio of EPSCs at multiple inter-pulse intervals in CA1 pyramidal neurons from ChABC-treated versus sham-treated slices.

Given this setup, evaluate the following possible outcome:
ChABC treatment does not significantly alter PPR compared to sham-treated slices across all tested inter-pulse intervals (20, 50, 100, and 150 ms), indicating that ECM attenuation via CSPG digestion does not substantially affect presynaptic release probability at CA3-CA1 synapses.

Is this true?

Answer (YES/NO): YES